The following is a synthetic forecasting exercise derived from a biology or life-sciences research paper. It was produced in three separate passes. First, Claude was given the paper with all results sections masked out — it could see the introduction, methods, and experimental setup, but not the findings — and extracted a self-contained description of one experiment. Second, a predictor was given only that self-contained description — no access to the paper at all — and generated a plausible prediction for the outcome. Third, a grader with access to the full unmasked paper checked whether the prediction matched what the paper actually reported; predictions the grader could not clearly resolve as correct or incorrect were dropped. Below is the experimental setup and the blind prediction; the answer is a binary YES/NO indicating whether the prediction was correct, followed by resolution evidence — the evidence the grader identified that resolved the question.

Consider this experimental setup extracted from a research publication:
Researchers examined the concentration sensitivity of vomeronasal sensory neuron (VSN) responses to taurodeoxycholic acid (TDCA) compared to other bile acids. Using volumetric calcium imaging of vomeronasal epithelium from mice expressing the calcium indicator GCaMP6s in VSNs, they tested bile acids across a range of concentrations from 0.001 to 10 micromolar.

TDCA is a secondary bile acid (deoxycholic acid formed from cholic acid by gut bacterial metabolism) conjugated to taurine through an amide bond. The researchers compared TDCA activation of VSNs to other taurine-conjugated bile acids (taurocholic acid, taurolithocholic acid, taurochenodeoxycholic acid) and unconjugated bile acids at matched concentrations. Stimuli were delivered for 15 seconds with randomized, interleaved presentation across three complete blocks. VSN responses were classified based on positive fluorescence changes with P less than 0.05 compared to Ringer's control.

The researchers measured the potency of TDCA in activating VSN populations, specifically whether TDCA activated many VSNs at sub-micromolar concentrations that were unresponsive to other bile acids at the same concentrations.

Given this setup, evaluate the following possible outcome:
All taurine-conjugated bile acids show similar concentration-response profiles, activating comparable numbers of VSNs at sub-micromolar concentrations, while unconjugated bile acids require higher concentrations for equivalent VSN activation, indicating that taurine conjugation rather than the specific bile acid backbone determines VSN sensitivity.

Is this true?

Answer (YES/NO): NO